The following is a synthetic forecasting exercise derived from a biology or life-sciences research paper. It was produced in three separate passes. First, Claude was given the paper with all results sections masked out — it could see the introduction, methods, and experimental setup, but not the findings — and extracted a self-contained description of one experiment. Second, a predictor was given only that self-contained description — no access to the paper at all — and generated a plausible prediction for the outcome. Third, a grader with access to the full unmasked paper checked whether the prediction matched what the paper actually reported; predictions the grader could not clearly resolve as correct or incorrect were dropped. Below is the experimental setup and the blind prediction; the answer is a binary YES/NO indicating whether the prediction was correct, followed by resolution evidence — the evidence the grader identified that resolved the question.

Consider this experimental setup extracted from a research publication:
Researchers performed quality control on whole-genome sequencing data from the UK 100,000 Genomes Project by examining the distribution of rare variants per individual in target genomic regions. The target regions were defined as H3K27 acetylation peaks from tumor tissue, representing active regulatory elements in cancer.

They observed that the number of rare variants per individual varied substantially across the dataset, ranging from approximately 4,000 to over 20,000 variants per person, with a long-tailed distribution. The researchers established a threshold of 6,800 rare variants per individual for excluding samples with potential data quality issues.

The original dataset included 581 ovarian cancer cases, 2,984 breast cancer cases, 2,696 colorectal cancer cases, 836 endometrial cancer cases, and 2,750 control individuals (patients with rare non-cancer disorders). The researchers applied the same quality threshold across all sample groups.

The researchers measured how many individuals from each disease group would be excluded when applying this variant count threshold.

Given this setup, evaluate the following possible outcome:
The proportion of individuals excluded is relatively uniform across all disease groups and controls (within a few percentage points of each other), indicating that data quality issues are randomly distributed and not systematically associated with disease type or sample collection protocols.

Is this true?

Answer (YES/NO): NO